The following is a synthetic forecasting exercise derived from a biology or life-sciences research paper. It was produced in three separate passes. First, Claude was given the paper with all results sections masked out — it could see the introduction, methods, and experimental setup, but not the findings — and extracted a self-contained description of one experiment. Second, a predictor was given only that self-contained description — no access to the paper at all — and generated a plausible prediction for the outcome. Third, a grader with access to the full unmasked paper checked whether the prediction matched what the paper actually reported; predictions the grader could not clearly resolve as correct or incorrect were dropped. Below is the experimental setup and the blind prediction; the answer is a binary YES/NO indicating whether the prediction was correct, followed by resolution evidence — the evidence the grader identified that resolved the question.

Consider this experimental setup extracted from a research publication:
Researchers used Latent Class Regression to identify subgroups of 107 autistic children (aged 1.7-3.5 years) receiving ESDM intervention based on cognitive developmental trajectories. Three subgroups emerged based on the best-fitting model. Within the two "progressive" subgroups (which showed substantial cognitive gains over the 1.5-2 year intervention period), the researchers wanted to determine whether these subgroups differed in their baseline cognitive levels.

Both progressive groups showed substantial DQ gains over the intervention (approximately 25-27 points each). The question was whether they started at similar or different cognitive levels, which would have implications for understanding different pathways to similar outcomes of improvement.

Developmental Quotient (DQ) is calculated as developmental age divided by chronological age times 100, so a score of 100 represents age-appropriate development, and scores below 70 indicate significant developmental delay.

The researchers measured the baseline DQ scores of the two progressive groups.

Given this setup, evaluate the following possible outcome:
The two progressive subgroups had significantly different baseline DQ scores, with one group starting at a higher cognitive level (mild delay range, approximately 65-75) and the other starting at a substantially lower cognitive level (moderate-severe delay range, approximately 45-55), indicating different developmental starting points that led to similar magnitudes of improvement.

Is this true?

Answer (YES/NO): NO